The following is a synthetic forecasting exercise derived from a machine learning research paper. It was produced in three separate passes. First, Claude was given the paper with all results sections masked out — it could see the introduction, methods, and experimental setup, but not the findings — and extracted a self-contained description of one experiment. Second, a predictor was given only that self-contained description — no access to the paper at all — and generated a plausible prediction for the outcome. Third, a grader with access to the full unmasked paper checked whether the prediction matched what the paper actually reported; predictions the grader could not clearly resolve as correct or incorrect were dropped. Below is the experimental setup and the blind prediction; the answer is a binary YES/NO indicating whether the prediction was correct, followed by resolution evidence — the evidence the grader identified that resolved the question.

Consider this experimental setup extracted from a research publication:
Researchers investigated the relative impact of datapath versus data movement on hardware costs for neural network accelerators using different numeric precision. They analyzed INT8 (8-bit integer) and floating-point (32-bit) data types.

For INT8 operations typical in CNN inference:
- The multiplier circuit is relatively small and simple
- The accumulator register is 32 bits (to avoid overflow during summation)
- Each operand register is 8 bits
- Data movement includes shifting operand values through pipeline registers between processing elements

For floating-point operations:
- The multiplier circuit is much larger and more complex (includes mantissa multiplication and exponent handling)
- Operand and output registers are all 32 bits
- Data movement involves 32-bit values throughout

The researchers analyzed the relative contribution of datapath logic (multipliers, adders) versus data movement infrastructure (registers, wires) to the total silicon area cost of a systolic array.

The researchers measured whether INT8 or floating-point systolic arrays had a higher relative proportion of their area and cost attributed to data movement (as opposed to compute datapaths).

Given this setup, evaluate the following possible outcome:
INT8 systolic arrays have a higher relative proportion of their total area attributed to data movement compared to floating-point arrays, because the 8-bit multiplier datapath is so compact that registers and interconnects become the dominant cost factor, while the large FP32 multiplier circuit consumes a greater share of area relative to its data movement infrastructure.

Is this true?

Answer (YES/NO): YES